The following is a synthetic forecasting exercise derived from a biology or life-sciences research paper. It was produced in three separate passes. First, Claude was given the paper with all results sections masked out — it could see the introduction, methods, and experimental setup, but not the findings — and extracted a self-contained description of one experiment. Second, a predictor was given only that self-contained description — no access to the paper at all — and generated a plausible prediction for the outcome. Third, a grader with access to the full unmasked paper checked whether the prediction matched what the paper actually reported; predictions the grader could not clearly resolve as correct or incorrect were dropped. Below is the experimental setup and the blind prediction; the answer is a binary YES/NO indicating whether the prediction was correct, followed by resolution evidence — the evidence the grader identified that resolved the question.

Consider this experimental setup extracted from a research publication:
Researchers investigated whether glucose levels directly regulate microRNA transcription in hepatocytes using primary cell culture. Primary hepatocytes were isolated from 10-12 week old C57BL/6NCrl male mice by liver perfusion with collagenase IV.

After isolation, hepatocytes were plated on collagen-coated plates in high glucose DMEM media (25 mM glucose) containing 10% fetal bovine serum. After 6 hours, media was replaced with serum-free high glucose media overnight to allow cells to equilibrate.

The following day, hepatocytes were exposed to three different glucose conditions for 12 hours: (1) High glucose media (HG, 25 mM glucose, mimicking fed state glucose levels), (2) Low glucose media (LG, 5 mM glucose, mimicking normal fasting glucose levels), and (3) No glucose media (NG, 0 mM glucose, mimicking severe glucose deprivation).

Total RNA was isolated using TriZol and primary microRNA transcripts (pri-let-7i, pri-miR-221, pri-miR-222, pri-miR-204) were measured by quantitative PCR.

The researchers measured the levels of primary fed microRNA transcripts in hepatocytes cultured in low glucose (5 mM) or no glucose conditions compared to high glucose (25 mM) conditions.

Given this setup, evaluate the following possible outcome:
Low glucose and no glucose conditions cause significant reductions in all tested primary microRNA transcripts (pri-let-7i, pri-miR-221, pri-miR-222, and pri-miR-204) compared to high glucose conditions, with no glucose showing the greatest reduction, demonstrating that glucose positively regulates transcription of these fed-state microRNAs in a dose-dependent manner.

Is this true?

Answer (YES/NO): NO